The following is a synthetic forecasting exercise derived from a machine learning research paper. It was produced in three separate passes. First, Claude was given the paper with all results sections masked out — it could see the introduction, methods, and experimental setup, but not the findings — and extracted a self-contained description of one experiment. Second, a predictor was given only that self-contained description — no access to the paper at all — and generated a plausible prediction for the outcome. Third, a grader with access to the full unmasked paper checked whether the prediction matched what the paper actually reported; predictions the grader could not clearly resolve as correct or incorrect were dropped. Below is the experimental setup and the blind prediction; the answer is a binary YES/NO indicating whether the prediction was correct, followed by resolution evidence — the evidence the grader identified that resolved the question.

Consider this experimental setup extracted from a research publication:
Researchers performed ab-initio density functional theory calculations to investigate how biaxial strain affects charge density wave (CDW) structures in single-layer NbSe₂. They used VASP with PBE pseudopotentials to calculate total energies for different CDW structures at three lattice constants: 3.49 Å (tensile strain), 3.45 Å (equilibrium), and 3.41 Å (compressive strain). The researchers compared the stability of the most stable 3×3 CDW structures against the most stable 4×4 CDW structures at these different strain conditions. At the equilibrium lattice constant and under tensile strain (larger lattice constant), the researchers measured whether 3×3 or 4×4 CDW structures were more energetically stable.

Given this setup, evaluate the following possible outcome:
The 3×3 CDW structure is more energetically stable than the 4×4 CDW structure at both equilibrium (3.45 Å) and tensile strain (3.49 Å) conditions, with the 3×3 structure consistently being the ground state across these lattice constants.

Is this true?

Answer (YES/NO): NO